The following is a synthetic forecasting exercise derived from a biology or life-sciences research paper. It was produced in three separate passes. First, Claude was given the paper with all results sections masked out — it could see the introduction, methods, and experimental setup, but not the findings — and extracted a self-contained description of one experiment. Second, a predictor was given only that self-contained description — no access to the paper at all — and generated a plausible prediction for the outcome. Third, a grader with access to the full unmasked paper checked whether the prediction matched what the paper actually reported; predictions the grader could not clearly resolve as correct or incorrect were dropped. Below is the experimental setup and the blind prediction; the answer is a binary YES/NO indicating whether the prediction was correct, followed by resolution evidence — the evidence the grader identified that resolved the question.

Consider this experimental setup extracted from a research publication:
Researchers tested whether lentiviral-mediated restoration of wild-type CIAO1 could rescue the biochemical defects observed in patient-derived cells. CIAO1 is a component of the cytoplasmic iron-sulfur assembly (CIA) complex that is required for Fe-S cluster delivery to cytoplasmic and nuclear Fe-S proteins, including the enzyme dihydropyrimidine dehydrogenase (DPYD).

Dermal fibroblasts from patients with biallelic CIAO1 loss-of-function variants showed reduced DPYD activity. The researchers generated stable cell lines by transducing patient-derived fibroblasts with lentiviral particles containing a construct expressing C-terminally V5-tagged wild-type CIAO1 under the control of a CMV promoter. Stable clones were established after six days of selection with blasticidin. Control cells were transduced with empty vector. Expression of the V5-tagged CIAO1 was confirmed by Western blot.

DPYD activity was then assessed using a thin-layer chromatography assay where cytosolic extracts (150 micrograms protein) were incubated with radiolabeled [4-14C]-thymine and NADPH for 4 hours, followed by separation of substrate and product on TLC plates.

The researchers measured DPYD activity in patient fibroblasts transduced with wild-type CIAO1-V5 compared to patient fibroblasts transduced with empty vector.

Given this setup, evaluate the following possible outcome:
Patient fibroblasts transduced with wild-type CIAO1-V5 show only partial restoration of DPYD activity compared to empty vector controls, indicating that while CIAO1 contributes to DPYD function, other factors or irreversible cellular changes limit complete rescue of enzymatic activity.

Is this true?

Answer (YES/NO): NO